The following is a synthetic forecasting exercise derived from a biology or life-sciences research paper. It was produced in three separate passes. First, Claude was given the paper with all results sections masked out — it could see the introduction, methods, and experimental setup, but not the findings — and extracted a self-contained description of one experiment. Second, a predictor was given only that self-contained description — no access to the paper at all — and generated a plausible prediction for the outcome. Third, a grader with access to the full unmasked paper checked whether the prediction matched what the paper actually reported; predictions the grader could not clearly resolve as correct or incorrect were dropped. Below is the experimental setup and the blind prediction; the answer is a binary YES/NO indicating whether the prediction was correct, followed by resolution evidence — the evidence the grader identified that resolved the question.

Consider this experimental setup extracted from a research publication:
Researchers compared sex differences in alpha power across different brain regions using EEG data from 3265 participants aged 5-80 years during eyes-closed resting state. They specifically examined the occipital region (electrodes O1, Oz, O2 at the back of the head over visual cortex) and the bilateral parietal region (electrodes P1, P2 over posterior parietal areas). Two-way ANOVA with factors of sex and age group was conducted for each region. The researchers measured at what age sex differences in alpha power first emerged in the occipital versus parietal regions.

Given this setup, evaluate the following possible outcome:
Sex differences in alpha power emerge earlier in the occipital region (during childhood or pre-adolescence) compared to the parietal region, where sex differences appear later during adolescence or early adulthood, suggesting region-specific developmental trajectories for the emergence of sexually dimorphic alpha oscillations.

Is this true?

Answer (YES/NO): NO